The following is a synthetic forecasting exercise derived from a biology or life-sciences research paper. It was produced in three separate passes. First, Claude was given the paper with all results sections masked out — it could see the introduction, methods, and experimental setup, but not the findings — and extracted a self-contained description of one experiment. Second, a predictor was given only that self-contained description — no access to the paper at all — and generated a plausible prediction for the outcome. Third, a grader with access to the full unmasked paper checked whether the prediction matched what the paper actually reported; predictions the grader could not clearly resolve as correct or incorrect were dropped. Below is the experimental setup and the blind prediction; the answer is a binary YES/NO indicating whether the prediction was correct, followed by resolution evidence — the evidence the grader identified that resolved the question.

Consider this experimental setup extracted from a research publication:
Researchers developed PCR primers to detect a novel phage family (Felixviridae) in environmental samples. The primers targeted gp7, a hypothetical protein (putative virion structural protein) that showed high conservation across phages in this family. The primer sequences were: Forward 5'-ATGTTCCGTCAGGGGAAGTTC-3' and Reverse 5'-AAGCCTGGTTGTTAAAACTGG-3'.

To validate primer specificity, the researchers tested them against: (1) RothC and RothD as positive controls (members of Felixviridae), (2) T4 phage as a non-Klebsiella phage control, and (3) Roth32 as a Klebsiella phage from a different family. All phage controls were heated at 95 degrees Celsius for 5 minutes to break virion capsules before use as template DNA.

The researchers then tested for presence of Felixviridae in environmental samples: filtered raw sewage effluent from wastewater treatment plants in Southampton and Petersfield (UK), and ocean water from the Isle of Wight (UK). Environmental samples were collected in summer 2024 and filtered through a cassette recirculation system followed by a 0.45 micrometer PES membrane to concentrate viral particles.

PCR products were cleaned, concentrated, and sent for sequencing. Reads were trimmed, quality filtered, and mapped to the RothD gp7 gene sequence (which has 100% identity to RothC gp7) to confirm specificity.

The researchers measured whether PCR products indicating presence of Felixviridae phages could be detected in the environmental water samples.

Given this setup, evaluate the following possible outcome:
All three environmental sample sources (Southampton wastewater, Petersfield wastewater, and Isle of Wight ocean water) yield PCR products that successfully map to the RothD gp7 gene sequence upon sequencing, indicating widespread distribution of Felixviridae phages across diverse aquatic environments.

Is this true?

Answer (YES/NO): NO